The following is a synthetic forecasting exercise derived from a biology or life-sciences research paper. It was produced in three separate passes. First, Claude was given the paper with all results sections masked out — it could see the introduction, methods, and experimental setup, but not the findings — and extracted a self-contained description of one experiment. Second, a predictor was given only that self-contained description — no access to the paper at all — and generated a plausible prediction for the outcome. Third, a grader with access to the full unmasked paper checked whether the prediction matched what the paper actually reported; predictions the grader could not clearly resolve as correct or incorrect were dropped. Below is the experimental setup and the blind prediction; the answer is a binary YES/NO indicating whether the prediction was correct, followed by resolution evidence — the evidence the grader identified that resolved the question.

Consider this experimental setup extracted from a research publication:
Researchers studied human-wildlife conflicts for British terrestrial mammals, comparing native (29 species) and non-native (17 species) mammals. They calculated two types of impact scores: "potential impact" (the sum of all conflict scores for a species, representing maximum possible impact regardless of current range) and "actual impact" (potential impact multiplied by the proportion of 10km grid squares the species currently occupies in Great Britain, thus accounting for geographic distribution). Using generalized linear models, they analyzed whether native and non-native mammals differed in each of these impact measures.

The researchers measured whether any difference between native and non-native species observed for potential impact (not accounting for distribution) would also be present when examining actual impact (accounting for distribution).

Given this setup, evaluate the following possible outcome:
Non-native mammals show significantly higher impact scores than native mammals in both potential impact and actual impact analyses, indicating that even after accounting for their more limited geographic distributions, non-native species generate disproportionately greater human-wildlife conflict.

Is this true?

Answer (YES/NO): NO